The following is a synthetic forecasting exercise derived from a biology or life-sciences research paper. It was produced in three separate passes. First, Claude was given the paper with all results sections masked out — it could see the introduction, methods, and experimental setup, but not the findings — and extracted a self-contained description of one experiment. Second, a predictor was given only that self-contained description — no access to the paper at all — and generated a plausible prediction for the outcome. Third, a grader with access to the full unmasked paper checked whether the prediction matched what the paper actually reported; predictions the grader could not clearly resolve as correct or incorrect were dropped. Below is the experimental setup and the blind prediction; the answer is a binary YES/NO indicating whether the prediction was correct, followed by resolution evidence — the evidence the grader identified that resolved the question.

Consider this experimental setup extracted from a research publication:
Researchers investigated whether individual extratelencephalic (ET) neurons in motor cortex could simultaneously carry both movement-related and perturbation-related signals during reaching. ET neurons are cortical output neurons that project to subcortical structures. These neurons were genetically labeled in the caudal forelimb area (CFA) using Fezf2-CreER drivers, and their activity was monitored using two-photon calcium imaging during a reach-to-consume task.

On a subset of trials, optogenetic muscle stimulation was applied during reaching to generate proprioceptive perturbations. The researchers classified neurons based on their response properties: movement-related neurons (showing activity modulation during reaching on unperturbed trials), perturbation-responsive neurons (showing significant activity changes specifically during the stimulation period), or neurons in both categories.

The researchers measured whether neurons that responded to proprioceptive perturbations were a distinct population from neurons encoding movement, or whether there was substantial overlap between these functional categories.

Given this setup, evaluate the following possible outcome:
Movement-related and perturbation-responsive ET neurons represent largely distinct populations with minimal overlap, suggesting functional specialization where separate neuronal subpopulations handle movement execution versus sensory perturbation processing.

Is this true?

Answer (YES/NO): NO